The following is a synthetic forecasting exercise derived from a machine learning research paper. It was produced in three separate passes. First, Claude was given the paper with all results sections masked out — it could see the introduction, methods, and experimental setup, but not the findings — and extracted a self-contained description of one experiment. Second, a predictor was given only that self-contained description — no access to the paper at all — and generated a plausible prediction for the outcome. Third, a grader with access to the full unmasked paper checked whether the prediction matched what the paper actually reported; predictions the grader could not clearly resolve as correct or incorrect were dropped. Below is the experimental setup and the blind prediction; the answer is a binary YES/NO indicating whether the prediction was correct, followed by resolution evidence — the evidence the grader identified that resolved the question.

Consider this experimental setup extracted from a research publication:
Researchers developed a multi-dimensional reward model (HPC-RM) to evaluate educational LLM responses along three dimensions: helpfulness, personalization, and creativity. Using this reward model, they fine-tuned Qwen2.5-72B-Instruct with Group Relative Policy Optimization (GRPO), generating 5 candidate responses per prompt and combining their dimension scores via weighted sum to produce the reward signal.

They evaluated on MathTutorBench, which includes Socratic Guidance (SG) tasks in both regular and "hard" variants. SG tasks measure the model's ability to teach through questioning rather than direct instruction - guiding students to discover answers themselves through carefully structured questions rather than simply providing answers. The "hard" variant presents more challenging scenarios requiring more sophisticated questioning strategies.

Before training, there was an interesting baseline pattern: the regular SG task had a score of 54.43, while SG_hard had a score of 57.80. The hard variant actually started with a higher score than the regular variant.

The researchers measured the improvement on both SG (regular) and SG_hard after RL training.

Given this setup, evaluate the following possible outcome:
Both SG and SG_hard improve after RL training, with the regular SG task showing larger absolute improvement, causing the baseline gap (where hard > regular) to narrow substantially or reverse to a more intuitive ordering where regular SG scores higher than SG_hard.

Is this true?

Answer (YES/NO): YES